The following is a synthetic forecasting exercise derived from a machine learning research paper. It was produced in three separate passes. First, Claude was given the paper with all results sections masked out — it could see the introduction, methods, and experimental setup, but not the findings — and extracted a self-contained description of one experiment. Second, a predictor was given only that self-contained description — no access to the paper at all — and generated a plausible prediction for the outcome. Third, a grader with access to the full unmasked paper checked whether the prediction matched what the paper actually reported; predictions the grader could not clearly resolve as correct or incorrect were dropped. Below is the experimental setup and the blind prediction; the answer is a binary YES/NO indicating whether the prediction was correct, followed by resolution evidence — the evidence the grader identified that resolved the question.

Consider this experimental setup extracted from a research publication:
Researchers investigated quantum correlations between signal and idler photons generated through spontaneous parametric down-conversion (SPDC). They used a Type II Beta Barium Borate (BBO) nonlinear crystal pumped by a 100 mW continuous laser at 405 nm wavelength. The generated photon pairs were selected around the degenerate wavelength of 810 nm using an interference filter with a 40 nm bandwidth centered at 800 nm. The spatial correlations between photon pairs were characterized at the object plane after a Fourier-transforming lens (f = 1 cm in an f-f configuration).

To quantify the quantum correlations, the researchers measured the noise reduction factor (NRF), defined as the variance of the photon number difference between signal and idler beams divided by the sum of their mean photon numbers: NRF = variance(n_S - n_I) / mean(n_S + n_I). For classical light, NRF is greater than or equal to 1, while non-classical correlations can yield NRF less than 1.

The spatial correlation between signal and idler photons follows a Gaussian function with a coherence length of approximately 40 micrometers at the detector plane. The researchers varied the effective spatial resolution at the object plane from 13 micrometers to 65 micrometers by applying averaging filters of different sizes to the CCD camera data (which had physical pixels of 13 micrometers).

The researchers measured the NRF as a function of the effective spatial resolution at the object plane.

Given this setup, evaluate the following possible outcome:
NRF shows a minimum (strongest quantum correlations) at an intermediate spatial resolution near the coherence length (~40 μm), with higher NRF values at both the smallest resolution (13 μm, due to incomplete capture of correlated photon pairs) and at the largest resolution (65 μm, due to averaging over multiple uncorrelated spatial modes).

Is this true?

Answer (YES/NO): NO